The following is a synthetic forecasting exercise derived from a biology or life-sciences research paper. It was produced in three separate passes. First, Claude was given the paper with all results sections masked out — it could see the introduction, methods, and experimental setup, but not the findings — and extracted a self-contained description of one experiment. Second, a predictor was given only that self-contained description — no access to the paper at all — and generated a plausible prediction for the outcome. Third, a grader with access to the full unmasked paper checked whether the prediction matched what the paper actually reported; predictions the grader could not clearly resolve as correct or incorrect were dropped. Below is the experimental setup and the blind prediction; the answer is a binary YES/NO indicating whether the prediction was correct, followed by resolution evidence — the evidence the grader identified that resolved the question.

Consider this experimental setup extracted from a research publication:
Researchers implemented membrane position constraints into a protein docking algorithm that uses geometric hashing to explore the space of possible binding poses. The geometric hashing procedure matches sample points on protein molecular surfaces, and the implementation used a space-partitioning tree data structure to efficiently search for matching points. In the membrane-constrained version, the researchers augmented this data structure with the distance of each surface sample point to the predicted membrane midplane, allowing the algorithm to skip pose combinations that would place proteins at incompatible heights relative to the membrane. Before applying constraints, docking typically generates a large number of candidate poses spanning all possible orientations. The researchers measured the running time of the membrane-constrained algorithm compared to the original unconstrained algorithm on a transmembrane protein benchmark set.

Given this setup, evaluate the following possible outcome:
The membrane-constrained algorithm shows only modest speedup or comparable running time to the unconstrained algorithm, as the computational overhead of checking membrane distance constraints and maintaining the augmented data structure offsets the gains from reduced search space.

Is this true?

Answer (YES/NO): NO